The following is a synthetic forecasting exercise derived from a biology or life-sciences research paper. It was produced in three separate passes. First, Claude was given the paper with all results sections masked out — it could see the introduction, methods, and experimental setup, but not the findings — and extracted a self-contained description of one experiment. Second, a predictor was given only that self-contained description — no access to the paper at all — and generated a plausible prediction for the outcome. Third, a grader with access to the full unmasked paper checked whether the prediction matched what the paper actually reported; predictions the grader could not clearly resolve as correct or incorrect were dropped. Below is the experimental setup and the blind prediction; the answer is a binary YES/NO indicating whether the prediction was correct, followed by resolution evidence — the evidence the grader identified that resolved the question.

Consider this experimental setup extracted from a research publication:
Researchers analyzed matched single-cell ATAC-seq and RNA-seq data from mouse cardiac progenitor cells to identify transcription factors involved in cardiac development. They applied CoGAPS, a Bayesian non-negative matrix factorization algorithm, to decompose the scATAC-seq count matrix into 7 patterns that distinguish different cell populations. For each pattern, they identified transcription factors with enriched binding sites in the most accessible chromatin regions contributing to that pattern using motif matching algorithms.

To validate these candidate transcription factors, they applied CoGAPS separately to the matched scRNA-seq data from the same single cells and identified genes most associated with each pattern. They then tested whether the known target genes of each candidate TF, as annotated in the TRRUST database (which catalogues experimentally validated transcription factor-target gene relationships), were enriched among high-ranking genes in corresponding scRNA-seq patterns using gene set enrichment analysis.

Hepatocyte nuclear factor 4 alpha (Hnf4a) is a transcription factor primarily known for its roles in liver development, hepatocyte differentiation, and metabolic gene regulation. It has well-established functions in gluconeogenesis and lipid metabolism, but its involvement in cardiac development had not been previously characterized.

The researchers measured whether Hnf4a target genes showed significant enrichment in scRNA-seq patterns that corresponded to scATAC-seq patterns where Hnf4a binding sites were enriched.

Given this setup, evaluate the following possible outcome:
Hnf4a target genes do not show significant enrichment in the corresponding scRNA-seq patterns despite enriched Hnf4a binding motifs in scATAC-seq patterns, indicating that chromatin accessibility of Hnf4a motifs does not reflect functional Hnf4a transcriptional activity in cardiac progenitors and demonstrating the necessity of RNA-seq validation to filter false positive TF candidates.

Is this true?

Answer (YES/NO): NO